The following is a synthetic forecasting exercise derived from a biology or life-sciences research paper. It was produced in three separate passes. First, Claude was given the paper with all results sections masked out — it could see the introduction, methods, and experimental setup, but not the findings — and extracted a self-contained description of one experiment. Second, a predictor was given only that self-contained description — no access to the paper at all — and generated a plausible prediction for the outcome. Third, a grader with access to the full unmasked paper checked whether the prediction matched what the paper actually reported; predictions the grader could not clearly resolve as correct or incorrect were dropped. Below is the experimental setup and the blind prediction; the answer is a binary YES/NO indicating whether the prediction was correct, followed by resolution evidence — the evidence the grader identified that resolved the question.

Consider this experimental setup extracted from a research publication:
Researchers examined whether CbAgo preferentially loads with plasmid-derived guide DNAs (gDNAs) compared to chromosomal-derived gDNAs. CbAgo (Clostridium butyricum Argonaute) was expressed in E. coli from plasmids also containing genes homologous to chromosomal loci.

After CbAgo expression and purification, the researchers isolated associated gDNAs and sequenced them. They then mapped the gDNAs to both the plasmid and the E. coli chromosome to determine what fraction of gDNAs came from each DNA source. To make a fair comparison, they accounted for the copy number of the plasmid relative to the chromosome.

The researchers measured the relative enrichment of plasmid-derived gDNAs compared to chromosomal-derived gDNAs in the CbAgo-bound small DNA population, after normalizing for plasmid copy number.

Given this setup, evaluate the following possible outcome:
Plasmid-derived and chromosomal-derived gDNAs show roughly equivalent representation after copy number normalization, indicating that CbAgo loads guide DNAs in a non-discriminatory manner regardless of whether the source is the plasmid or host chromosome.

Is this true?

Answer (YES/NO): NO